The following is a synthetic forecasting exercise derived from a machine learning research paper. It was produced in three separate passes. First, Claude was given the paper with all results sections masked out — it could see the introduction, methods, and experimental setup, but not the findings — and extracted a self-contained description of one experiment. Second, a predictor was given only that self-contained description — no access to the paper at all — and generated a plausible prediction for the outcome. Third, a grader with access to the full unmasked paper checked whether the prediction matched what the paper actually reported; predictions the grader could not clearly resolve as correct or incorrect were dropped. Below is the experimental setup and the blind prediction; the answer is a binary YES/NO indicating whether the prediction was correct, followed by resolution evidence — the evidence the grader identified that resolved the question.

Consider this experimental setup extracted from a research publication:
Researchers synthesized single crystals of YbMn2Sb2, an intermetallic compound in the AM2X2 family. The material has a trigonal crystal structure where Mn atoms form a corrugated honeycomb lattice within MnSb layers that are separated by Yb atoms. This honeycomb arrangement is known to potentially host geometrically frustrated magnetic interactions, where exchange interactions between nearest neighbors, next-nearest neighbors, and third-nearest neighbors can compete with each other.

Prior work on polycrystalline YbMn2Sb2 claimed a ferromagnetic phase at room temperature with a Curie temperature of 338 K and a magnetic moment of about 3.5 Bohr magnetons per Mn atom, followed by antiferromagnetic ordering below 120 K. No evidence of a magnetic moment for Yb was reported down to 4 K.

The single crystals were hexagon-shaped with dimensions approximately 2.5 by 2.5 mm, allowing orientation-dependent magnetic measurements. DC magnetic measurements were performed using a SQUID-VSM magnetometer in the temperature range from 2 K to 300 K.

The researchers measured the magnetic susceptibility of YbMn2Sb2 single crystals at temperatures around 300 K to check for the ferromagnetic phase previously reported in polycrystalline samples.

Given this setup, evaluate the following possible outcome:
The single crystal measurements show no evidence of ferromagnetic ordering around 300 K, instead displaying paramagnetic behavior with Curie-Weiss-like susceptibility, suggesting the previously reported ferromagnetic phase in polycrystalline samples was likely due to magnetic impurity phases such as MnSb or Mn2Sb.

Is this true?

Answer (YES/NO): NO